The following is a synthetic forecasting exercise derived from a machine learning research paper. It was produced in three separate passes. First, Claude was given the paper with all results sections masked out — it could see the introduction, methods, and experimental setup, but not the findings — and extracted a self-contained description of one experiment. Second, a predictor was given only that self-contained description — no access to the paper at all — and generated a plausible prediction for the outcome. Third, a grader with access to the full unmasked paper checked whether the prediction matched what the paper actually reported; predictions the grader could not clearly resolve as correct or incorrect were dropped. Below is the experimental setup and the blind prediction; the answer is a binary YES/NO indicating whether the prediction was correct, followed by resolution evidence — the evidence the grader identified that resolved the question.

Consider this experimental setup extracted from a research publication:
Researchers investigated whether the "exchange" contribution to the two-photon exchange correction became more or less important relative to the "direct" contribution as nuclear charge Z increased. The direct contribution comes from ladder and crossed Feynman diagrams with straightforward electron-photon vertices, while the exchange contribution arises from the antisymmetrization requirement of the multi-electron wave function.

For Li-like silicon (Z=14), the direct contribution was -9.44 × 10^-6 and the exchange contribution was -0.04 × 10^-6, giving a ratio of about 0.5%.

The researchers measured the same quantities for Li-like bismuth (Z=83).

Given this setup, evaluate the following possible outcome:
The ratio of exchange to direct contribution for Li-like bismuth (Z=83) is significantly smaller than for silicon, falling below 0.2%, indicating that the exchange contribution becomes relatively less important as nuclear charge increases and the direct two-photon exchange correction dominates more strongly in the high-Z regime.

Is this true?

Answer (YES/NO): NO